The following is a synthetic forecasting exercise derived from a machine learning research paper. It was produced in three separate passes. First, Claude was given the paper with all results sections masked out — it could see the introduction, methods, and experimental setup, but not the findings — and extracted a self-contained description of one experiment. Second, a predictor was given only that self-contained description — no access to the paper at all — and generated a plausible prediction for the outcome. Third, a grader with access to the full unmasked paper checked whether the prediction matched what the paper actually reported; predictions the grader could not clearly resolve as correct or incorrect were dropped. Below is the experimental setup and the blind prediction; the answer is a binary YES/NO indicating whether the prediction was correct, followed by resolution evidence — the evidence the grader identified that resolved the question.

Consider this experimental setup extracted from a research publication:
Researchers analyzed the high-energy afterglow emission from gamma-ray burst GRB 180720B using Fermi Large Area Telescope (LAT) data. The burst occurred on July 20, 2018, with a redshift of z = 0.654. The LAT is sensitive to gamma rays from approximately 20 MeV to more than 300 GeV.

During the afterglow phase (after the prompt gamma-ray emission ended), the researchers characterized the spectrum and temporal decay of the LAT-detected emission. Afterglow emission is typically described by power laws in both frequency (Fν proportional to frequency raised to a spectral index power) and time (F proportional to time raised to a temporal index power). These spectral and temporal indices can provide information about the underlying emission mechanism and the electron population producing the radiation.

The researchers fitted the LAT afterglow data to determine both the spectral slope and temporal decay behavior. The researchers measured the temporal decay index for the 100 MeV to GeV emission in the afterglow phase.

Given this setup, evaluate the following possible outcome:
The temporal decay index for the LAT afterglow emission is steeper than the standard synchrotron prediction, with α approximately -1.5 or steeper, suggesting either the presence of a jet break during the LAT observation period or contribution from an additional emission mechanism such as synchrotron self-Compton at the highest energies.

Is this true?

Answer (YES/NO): YES